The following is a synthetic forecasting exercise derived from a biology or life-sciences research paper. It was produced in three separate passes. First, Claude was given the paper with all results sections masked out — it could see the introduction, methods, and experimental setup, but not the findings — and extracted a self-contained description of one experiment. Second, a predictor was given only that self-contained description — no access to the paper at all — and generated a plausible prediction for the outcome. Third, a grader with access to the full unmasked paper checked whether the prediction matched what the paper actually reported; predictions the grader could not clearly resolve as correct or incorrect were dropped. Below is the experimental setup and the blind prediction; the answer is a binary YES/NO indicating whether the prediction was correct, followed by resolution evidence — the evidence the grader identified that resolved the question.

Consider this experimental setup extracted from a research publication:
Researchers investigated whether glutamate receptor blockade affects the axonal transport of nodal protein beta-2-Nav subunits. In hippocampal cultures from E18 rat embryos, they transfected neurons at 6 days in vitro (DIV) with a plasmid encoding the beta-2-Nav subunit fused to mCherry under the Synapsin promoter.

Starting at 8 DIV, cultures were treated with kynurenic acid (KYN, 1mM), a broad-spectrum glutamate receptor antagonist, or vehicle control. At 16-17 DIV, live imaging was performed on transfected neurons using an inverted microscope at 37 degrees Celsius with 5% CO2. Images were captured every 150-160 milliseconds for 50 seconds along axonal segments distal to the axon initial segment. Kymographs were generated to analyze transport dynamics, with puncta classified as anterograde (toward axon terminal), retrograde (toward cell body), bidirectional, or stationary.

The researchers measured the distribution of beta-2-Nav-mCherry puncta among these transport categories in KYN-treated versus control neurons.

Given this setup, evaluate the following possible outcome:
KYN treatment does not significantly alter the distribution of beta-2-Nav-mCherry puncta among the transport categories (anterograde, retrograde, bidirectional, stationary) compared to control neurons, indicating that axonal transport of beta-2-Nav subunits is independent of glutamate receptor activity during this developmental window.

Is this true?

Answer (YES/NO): YES